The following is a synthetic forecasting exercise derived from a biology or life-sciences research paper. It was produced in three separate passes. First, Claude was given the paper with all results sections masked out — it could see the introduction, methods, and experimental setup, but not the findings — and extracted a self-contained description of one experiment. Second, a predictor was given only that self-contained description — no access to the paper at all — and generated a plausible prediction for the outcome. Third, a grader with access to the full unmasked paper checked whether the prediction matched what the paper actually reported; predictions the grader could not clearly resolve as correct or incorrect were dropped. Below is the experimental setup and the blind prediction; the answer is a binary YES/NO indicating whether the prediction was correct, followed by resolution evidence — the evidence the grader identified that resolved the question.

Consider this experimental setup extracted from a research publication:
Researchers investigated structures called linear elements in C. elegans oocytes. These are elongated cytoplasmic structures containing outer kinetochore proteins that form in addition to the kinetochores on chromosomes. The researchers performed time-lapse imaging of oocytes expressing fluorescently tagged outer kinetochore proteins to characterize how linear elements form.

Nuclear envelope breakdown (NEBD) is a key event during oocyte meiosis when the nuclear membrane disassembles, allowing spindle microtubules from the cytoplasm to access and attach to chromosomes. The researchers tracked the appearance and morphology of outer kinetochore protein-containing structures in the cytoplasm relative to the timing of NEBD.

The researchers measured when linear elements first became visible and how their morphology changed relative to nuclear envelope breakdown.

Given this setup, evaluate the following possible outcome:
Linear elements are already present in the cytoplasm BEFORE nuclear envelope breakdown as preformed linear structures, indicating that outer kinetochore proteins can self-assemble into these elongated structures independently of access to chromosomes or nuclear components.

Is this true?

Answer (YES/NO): NO